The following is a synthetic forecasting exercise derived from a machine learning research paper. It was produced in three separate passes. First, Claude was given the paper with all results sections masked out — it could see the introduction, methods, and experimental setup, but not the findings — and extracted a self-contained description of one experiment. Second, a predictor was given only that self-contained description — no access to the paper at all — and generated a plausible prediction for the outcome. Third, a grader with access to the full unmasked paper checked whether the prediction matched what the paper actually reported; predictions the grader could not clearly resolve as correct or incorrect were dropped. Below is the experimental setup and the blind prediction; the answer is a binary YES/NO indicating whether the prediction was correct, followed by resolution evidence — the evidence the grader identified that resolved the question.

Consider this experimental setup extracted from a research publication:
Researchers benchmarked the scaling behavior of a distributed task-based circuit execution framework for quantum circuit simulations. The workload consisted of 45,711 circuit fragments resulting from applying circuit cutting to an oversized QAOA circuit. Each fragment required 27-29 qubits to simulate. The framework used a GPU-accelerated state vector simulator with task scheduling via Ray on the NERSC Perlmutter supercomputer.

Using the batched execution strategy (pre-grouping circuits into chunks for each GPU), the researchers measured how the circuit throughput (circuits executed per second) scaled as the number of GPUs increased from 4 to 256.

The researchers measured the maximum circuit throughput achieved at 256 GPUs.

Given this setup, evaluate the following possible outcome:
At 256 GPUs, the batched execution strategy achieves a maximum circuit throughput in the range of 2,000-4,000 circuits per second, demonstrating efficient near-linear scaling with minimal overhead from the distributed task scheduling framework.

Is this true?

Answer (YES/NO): NO